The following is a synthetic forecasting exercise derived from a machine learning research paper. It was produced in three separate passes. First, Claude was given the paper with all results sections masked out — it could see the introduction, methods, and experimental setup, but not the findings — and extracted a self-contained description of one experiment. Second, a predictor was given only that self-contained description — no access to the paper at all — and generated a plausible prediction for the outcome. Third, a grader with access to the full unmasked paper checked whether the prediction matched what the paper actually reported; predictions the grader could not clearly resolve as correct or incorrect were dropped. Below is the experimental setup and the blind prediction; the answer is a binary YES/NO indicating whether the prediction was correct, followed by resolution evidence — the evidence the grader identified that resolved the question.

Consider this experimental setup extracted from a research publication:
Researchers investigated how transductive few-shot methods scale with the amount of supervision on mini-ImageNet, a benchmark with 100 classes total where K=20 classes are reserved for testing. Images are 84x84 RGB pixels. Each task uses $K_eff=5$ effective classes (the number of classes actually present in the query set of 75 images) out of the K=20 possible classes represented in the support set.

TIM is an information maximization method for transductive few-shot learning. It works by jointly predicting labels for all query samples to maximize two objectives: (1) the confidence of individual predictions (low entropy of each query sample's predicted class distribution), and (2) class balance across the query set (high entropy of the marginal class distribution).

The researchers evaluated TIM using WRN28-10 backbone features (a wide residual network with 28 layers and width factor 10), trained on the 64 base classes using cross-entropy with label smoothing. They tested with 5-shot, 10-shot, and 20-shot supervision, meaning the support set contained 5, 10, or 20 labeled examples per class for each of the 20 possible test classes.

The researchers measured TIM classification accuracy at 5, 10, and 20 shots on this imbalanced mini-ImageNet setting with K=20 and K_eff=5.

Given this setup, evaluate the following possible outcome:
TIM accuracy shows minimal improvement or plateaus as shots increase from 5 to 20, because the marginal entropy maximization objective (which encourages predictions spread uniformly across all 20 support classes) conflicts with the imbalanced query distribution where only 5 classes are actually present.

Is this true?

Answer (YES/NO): NO